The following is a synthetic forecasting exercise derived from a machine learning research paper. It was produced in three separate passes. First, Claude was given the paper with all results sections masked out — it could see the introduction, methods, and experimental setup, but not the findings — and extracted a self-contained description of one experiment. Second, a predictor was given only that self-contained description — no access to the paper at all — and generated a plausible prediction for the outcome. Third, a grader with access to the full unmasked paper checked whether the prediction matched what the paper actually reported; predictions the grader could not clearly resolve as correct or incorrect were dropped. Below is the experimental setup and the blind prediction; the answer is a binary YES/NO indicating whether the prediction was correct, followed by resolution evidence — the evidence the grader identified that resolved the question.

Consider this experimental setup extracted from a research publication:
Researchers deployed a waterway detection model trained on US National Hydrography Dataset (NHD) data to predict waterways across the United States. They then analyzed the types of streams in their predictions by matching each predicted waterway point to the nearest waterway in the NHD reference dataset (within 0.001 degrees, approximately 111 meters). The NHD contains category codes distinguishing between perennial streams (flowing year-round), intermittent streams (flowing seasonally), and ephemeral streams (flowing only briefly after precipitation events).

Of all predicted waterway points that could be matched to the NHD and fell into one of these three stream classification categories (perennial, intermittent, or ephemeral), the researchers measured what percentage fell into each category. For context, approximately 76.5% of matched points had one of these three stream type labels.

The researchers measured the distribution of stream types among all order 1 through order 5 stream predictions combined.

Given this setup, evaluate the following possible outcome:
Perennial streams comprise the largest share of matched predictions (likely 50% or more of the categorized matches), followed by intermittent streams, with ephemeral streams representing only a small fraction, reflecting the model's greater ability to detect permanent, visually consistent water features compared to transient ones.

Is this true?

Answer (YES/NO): NO